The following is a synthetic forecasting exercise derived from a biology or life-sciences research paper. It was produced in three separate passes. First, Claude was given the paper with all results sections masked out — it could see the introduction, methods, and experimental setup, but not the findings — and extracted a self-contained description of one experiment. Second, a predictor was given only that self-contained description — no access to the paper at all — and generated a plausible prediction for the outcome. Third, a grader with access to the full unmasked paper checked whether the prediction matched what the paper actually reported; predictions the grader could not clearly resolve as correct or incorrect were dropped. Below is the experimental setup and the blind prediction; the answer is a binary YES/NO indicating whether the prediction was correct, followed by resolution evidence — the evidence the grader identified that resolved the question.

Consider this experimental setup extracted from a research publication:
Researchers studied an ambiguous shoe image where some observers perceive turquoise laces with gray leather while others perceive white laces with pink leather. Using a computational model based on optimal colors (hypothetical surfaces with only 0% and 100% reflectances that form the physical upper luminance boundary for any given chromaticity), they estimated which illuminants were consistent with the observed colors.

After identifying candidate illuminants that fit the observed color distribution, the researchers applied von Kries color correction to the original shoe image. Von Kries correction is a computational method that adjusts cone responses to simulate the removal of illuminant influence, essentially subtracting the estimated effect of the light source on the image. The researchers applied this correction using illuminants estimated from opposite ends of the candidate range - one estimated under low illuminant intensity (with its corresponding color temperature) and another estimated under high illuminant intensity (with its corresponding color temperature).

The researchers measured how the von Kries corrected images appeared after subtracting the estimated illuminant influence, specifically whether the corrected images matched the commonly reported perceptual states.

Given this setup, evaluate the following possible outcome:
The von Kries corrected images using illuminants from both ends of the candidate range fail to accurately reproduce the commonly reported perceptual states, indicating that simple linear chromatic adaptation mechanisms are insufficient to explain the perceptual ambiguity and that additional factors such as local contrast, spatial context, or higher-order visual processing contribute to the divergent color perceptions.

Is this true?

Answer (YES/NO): NO